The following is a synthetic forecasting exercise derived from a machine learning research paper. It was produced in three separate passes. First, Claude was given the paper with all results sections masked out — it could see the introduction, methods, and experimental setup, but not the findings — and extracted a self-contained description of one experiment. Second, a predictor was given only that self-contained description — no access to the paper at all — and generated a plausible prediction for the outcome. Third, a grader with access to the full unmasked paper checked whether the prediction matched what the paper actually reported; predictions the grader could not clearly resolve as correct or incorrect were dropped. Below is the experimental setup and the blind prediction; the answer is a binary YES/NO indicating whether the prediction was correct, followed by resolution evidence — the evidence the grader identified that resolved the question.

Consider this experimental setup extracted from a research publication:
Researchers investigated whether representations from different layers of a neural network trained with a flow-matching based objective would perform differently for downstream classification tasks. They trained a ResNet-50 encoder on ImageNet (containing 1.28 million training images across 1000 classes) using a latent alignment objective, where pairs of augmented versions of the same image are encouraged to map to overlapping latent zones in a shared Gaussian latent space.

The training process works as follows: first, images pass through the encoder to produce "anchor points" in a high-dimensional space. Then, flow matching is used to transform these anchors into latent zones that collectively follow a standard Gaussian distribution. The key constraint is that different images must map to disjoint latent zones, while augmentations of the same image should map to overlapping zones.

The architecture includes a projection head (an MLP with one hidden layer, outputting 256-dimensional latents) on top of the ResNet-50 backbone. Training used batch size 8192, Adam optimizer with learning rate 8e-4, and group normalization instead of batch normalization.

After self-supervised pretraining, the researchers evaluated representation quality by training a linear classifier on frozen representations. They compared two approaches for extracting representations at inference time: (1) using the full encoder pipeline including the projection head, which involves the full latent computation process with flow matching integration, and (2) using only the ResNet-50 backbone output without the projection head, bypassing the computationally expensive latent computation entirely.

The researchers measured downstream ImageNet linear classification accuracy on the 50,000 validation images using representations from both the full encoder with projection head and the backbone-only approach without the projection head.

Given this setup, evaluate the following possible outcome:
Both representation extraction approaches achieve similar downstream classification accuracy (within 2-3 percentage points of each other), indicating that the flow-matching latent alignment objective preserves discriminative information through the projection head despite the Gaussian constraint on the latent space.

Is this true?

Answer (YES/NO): NO